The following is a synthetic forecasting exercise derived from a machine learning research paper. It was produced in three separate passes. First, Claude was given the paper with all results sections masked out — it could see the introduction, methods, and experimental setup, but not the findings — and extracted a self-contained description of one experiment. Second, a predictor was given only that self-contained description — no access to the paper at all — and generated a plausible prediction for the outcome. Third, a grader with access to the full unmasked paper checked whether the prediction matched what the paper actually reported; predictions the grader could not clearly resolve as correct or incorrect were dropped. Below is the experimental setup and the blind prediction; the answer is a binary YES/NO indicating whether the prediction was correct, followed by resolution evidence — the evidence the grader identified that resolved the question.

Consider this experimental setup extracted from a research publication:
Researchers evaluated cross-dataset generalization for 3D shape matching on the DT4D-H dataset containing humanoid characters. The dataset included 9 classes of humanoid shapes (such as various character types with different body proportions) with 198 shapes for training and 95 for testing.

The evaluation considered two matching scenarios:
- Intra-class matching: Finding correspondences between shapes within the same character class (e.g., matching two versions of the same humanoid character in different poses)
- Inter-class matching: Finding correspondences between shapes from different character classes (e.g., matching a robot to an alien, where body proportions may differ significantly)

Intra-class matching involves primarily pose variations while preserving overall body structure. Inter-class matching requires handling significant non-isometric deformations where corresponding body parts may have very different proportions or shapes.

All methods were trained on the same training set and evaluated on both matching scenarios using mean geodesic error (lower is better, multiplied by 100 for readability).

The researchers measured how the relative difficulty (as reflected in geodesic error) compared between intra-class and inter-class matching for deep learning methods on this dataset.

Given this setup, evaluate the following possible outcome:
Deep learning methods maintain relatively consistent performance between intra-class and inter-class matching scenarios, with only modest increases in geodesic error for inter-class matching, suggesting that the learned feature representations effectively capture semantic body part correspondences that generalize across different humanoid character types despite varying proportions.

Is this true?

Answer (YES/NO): NO